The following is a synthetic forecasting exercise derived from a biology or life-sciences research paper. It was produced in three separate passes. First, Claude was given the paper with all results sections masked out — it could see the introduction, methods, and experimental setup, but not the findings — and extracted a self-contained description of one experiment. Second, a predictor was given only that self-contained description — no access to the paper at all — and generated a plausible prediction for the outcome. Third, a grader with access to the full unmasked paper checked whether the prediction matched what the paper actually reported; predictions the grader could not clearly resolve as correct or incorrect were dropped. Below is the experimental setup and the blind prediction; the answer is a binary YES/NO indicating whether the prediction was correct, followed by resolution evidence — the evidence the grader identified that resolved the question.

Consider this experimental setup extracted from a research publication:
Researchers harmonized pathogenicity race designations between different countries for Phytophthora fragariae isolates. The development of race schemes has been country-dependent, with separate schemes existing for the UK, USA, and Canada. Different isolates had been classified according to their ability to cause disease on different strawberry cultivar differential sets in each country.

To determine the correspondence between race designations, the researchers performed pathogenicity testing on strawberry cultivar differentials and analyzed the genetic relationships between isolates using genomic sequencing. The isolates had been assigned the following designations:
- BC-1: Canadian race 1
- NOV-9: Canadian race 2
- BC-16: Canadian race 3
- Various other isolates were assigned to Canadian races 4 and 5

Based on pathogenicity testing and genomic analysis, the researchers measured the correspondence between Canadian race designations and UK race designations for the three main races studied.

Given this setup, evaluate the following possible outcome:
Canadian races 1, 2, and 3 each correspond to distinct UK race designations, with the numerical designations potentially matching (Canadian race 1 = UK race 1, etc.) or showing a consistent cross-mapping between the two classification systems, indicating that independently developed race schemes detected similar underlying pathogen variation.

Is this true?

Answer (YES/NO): YES